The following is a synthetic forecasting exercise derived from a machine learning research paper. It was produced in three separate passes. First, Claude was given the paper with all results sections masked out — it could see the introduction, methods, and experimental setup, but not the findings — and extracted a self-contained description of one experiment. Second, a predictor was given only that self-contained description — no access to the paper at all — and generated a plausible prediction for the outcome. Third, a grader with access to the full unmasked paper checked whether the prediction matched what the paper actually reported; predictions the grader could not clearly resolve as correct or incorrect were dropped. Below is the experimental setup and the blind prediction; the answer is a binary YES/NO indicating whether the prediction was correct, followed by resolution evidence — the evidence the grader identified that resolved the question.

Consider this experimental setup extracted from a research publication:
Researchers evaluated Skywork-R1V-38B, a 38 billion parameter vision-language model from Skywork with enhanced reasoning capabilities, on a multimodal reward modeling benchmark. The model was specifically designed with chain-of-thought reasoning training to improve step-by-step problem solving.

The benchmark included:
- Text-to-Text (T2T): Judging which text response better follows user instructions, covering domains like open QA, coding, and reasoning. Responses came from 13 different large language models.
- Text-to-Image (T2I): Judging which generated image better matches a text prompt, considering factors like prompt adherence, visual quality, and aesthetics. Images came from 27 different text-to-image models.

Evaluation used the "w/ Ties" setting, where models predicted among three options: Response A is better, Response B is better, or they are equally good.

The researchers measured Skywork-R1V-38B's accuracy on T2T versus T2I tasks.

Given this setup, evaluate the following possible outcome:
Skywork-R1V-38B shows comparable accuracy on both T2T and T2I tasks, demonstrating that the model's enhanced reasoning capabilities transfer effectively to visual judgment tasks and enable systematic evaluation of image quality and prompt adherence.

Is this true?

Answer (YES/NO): NO